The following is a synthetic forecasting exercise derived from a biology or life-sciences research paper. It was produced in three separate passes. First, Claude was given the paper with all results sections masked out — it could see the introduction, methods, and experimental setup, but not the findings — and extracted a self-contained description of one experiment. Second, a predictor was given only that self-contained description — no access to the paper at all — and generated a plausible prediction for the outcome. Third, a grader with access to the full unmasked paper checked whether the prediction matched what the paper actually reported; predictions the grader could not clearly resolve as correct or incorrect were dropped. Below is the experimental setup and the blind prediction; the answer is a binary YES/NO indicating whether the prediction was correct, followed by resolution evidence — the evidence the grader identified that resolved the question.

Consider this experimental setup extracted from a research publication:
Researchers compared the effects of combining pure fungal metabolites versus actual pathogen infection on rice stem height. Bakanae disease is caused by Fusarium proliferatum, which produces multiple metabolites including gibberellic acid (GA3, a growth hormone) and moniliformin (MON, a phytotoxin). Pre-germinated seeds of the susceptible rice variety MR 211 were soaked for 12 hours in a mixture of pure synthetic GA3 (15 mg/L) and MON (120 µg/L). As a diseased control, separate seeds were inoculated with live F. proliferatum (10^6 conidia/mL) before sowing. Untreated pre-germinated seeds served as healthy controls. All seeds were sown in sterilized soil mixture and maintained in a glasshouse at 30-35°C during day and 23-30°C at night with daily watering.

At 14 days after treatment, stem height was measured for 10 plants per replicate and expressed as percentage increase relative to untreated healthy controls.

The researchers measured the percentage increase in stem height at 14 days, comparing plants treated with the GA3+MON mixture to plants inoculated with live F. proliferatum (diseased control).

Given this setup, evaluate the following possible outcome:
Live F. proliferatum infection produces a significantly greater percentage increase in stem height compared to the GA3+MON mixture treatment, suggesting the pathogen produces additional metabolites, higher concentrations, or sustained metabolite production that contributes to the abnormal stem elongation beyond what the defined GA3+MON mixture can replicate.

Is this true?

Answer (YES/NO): YES